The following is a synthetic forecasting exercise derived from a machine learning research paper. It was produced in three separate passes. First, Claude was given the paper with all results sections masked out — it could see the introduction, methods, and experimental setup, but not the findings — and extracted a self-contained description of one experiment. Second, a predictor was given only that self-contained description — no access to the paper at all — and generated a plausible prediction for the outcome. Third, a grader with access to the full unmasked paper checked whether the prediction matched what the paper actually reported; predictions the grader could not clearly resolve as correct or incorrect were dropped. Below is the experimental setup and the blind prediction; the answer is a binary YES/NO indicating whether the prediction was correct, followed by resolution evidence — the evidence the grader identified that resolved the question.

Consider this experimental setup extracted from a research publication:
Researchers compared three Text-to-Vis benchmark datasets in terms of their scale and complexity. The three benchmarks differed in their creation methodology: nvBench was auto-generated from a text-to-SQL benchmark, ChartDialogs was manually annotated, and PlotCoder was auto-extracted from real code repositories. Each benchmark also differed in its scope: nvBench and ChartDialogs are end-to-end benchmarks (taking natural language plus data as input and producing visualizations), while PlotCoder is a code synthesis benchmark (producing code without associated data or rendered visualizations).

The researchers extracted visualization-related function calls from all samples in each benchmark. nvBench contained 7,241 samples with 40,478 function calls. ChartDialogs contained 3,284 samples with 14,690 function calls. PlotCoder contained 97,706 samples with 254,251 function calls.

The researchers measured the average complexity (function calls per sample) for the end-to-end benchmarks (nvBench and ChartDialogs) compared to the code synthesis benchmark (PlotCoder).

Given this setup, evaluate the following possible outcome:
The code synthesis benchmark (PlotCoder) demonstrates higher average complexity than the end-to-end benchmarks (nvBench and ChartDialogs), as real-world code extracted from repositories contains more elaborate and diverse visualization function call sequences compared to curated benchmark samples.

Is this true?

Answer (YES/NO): NO